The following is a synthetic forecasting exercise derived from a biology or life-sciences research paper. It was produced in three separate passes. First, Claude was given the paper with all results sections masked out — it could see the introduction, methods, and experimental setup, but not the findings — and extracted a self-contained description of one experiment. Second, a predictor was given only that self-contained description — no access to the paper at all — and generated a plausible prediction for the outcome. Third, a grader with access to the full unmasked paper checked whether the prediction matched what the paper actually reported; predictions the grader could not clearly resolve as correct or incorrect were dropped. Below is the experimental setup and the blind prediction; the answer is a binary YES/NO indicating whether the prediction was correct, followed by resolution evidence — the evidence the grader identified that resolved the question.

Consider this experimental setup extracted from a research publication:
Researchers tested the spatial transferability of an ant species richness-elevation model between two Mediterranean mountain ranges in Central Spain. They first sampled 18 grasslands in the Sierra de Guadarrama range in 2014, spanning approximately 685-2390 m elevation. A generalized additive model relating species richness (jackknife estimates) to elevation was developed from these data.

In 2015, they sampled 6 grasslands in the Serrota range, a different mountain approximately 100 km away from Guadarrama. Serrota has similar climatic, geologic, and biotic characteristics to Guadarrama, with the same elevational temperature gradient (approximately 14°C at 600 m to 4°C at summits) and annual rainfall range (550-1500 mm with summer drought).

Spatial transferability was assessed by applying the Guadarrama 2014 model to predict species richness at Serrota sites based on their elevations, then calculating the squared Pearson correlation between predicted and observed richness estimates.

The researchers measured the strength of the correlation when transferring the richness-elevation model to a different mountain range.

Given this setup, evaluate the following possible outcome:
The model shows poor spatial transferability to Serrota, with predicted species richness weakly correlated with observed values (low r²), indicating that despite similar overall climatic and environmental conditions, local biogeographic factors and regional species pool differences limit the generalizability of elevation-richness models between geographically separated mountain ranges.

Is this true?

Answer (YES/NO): NO